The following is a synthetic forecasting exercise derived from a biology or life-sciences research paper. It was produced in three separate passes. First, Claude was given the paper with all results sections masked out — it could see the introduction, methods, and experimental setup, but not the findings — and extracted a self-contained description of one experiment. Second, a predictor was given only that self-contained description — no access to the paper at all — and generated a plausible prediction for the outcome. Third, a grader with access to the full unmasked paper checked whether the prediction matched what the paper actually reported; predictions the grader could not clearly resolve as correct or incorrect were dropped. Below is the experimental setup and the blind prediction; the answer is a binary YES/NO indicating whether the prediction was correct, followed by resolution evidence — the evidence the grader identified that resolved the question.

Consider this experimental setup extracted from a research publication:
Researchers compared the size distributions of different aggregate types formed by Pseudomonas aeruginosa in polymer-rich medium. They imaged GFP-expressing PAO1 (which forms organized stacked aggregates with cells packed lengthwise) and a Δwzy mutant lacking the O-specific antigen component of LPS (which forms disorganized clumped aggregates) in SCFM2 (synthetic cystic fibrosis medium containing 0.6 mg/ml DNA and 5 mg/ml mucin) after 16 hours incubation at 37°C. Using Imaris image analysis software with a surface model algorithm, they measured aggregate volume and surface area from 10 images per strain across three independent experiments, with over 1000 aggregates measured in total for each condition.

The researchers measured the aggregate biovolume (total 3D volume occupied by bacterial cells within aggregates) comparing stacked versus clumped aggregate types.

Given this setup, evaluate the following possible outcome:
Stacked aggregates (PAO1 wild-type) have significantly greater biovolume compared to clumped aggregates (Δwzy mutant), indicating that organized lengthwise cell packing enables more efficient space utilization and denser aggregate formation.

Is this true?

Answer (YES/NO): YES